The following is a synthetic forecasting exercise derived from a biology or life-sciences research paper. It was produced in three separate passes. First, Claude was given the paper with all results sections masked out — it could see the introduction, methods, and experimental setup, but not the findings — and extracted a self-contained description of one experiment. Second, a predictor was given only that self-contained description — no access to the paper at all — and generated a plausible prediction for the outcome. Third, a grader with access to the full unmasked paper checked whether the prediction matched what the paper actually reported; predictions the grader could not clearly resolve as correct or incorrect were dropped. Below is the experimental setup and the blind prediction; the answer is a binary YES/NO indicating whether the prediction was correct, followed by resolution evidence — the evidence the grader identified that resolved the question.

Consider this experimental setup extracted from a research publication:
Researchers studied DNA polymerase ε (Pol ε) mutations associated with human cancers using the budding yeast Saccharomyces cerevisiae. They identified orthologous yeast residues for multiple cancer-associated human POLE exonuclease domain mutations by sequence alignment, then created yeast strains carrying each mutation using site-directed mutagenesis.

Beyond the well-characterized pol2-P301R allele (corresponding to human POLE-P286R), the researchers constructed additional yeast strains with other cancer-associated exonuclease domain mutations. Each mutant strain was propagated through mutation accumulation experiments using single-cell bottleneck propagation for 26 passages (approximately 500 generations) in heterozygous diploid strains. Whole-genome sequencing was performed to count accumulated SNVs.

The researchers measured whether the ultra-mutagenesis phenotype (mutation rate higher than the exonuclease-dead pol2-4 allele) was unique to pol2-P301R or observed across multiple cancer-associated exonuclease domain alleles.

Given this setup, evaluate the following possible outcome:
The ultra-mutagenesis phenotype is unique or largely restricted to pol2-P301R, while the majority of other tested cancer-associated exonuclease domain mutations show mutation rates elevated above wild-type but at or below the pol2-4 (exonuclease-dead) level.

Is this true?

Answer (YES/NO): NO